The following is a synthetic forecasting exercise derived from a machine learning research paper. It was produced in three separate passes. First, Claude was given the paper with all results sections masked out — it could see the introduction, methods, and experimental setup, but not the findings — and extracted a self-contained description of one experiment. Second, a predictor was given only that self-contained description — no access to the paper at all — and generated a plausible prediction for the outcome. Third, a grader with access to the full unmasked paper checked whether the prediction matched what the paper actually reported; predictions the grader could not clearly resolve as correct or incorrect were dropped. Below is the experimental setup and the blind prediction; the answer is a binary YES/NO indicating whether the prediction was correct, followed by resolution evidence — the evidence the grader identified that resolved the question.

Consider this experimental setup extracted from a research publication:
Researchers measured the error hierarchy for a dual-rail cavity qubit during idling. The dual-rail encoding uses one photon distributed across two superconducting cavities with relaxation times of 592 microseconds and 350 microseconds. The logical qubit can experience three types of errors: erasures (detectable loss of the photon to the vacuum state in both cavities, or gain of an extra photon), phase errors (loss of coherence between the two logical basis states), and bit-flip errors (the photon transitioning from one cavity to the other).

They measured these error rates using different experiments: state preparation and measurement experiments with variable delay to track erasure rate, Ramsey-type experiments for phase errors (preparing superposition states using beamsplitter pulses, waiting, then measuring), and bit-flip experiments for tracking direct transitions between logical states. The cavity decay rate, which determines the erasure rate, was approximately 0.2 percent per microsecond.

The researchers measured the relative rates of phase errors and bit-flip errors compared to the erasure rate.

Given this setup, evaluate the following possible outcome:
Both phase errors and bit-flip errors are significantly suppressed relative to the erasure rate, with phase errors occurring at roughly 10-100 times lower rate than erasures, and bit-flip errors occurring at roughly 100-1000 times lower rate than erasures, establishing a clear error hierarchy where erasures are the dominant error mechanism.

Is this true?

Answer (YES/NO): NO